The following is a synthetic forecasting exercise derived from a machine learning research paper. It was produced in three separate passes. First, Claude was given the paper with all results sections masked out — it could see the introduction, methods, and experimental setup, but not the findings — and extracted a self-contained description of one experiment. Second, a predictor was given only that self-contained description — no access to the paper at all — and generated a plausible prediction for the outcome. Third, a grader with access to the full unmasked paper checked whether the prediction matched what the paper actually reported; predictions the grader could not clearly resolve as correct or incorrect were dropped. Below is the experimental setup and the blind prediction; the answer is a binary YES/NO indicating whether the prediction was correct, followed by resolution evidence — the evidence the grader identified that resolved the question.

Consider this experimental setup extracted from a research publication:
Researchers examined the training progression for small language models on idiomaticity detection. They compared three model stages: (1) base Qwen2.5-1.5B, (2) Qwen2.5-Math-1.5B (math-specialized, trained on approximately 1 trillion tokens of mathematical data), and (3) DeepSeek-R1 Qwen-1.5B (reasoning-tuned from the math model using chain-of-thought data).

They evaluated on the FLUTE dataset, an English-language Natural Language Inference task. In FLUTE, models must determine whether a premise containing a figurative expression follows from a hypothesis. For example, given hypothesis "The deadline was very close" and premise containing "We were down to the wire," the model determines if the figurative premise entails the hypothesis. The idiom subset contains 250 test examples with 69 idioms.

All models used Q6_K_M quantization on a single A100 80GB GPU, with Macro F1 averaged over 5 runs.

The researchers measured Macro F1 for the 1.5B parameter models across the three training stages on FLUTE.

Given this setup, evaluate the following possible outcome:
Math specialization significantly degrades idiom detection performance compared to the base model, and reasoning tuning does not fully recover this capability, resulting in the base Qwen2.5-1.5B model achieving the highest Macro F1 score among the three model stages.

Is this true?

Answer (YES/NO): YES